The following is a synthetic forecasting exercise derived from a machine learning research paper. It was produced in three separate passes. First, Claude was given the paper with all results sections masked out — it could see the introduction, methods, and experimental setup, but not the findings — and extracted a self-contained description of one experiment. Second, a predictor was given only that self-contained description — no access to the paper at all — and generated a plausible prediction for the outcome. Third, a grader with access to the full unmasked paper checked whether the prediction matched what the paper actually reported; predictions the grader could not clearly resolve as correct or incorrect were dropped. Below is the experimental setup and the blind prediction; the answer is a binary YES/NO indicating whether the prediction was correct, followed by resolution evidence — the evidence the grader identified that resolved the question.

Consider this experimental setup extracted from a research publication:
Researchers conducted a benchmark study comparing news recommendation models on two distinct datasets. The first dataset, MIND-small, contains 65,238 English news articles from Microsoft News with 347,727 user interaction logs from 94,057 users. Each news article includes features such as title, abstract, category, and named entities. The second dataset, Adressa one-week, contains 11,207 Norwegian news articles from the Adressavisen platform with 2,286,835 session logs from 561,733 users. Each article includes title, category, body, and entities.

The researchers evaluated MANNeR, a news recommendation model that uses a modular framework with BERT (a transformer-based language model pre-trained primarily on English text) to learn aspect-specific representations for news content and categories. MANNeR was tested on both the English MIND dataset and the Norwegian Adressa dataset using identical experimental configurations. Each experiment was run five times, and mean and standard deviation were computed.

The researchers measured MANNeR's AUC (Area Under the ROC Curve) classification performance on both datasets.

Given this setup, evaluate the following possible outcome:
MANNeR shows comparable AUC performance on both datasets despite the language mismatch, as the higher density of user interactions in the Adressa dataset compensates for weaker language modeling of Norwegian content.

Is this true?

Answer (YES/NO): NO